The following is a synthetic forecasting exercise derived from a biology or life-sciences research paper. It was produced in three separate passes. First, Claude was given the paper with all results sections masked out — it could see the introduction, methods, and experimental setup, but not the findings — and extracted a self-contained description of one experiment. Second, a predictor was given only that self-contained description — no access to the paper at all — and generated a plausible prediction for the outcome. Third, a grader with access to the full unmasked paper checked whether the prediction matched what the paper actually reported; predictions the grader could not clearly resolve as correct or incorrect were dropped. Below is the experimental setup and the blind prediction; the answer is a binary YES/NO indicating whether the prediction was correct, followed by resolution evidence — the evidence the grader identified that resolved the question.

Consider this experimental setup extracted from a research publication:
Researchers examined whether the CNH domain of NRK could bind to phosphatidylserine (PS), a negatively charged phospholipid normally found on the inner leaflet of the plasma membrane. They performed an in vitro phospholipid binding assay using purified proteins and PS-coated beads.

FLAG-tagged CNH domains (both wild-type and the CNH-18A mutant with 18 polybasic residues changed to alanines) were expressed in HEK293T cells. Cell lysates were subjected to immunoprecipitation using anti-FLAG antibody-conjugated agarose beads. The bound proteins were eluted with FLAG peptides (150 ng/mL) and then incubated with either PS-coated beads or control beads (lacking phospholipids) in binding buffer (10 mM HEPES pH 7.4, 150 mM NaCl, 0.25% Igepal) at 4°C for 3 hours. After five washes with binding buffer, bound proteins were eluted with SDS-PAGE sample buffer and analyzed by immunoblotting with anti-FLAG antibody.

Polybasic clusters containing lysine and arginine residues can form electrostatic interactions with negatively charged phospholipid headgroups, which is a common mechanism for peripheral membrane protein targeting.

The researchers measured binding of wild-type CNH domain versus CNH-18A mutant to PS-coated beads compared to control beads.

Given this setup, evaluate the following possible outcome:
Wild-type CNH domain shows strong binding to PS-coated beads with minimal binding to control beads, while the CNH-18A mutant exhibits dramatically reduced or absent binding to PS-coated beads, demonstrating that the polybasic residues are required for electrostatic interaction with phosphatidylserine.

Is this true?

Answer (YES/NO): YES